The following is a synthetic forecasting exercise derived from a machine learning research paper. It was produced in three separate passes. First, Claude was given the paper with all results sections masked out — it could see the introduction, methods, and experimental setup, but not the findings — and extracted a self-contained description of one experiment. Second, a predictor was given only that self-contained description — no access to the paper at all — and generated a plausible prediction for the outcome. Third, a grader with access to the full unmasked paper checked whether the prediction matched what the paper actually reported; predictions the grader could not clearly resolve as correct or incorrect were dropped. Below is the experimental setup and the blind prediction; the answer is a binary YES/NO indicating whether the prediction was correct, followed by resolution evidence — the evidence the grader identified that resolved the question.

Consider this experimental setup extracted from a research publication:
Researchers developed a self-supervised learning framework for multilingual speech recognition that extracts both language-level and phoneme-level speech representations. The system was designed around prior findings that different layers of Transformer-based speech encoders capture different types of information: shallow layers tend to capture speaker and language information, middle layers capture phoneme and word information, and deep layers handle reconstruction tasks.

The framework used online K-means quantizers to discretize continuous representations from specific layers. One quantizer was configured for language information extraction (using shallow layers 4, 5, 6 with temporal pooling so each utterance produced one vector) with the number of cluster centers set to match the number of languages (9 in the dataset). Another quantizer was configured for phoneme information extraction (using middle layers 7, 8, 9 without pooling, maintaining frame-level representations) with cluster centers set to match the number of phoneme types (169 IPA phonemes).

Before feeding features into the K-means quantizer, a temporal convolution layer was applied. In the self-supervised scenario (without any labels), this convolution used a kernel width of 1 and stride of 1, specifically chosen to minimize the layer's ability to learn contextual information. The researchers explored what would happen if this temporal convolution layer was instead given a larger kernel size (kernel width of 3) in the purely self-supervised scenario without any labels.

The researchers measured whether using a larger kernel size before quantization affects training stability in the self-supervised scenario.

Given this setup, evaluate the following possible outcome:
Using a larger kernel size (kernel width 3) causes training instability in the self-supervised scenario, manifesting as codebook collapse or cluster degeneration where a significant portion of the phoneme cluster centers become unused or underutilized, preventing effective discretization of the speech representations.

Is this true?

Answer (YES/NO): NO